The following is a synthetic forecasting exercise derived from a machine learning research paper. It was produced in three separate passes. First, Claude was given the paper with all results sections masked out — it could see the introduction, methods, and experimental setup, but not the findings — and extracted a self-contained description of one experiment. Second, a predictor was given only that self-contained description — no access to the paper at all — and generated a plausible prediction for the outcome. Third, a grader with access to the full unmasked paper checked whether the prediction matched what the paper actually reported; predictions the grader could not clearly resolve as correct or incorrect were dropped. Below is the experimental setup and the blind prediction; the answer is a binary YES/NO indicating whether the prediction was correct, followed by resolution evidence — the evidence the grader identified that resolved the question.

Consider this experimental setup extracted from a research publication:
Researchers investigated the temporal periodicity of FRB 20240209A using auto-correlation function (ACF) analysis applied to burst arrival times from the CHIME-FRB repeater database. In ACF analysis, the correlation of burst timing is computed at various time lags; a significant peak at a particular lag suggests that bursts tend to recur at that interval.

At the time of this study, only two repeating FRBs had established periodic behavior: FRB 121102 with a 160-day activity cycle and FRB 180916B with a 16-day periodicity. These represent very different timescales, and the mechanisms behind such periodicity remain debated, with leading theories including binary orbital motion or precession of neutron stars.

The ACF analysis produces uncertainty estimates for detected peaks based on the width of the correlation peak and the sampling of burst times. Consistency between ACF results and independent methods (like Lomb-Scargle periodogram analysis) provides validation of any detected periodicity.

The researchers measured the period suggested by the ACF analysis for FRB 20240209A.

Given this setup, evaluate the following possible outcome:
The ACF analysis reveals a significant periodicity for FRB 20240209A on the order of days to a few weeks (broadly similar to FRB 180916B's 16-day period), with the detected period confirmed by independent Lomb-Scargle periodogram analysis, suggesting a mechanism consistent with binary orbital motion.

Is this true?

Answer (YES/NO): NO